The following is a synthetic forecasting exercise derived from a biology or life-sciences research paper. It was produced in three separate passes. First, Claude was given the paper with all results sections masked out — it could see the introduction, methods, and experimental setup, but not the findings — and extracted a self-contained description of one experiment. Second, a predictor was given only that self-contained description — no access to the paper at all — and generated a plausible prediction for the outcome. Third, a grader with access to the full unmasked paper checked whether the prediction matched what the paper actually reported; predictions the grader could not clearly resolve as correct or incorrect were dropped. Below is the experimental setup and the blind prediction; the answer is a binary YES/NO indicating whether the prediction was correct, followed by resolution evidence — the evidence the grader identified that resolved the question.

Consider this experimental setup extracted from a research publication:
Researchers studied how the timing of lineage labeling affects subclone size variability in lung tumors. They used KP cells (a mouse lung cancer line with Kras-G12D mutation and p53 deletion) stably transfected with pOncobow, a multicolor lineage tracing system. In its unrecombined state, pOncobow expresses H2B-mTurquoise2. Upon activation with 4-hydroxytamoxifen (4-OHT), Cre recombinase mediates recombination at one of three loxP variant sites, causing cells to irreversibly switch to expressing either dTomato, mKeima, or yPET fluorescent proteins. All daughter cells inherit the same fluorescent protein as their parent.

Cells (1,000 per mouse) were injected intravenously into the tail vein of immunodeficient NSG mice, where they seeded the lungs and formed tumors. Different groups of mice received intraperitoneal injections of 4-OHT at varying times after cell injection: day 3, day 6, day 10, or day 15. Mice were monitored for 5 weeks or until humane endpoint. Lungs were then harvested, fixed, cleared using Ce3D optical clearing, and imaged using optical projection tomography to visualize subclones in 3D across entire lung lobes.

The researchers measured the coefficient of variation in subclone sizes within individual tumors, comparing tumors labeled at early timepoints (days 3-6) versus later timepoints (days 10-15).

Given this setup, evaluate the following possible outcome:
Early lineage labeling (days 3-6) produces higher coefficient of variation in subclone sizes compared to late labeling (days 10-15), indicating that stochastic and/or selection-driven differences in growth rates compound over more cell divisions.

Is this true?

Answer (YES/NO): YES